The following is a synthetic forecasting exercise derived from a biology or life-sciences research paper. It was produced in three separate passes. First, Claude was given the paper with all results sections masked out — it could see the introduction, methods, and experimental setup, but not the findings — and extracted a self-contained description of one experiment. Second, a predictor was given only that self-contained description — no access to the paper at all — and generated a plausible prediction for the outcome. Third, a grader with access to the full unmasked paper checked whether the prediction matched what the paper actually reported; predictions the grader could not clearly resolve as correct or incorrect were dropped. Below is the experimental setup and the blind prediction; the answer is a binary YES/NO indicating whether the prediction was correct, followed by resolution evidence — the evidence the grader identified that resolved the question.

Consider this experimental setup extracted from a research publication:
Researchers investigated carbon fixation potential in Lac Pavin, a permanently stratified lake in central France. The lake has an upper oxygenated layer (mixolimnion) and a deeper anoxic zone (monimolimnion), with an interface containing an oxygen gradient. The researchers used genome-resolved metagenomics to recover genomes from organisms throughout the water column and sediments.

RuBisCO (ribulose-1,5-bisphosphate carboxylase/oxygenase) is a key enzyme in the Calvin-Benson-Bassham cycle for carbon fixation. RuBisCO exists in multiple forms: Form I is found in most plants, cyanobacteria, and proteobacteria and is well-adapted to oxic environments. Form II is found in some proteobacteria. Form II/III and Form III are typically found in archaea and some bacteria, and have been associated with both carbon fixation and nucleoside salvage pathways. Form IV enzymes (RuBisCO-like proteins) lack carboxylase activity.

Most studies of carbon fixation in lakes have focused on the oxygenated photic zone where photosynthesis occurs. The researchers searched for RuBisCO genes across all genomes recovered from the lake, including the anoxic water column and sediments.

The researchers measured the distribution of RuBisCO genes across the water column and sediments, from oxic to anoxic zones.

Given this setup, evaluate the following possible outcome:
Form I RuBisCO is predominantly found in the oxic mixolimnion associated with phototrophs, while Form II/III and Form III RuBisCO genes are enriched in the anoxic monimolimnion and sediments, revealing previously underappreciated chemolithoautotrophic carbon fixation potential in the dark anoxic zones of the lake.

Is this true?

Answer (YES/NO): NO